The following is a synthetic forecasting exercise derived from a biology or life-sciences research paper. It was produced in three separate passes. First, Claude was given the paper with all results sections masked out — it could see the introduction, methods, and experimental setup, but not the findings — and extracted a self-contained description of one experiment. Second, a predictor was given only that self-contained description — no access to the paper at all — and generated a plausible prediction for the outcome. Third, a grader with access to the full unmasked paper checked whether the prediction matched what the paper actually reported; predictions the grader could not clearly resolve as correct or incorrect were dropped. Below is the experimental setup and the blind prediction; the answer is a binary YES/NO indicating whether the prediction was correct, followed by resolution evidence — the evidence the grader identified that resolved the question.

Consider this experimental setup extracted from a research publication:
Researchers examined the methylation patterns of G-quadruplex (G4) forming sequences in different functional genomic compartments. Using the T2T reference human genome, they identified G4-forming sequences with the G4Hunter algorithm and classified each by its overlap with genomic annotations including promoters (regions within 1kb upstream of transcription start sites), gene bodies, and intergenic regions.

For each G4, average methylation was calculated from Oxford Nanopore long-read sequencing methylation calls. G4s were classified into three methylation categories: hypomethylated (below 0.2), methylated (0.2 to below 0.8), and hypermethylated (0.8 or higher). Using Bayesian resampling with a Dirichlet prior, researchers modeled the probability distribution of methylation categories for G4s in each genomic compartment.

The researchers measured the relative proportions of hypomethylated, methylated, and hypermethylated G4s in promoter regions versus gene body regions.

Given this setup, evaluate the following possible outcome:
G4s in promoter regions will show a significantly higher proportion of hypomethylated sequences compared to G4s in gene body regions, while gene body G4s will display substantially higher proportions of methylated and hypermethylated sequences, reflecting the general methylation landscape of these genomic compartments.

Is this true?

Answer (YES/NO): YES